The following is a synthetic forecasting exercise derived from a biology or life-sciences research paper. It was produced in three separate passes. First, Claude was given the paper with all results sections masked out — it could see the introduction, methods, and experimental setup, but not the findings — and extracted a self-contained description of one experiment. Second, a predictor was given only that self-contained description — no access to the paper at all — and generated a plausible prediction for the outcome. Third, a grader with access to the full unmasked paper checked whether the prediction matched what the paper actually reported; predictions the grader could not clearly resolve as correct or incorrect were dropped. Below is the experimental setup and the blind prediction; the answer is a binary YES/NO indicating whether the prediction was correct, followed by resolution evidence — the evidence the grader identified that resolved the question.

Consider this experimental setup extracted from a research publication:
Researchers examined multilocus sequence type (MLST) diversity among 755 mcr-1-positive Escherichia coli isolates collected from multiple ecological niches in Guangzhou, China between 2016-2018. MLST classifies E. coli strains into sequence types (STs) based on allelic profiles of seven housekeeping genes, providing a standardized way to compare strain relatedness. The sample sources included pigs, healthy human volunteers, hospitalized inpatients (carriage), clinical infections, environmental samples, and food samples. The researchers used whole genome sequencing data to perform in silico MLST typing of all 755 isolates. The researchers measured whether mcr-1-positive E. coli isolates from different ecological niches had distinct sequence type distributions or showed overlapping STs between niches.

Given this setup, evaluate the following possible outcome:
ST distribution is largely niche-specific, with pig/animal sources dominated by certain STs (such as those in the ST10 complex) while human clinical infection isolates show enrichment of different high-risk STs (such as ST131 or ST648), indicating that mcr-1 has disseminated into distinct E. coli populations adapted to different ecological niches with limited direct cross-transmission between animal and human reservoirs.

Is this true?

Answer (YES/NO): NO